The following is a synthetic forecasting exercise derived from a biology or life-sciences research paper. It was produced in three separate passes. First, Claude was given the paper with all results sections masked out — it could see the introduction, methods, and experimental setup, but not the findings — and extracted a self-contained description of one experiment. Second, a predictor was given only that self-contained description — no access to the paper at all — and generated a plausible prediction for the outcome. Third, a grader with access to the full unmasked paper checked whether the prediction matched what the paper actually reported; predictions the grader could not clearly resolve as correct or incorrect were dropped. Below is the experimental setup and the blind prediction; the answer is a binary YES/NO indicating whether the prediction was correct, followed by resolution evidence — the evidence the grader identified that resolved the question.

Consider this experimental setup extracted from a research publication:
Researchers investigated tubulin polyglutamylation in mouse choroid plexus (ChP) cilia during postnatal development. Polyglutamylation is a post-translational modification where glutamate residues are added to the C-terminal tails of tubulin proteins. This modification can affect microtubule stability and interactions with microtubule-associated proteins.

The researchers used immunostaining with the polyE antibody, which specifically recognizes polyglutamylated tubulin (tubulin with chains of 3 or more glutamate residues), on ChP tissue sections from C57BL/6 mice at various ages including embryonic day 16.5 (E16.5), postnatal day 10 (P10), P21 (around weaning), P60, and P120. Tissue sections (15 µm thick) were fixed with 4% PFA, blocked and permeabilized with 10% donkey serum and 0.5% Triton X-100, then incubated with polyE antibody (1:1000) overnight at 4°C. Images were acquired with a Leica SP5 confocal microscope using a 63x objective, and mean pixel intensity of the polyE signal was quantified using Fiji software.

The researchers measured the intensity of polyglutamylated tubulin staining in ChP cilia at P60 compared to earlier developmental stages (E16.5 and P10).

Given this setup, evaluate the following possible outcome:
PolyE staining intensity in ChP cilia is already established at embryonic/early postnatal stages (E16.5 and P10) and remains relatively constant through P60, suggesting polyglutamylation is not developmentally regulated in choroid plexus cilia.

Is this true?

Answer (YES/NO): NO